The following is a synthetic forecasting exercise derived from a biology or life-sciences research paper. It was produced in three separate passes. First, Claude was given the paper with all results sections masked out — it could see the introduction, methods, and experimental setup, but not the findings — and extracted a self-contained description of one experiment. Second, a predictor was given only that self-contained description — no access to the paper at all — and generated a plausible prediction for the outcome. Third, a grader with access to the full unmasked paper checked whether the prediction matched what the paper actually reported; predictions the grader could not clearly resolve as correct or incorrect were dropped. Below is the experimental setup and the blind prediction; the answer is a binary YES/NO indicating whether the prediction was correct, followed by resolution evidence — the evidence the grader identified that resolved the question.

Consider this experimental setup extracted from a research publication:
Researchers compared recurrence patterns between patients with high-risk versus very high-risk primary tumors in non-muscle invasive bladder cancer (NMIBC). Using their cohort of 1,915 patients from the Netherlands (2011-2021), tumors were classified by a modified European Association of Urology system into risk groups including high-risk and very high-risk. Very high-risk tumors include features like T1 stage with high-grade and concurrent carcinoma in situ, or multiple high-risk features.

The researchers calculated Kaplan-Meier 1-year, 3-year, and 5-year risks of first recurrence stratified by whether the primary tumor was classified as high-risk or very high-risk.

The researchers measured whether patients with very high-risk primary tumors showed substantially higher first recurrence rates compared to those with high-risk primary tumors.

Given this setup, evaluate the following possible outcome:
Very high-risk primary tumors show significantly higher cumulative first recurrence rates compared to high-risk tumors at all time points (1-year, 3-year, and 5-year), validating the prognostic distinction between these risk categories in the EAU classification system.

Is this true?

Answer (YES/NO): NO